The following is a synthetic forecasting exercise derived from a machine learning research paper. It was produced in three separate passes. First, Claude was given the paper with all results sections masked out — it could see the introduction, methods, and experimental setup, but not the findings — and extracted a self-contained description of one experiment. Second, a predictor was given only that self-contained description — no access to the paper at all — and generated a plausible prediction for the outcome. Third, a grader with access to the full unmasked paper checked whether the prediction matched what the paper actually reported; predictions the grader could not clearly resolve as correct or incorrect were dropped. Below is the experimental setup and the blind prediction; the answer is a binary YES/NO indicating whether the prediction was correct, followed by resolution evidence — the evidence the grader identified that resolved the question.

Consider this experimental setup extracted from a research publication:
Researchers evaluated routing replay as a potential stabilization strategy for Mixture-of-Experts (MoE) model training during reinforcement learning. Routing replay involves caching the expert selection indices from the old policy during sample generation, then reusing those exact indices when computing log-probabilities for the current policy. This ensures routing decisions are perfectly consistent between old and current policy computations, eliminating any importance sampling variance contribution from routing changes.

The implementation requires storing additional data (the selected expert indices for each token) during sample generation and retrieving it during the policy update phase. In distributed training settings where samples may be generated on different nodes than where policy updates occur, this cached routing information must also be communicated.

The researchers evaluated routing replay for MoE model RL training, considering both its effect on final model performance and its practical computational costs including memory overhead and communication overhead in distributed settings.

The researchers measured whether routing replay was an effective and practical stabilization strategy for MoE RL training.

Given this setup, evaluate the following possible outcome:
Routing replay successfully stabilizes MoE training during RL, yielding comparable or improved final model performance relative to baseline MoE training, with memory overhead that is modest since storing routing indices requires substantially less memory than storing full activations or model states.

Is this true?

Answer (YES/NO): NO